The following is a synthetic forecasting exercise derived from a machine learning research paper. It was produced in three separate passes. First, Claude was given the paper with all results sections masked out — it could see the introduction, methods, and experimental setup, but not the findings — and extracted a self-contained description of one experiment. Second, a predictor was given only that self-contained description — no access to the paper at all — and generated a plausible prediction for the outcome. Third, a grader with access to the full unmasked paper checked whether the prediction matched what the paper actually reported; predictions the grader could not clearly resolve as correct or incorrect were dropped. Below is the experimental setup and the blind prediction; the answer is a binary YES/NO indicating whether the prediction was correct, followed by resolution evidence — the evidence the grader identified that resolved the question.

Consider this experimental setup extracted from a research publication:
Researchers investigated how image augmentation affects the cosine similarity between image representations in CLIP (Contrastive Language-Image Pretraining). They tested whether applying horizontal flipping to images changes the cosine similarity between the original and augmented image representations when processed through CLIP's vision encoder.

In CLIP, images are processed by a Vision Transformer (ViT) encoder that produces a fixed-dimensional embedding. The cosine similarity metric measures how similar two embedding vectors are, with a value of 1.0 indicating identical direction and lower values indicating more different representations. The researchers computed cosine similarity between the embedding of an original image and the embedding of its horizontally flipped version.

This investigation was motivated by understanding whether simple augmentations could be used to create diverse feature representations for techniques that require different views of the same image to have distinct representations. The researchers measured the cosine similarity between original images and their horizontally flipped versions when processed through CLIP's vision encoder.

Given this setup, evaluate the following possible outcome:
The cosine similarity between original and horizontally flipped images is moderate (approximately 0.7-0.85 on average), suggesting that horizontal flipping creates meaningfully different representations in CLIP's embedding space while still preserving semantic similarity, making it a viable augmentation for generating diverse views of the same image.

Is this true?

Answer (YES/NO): NO